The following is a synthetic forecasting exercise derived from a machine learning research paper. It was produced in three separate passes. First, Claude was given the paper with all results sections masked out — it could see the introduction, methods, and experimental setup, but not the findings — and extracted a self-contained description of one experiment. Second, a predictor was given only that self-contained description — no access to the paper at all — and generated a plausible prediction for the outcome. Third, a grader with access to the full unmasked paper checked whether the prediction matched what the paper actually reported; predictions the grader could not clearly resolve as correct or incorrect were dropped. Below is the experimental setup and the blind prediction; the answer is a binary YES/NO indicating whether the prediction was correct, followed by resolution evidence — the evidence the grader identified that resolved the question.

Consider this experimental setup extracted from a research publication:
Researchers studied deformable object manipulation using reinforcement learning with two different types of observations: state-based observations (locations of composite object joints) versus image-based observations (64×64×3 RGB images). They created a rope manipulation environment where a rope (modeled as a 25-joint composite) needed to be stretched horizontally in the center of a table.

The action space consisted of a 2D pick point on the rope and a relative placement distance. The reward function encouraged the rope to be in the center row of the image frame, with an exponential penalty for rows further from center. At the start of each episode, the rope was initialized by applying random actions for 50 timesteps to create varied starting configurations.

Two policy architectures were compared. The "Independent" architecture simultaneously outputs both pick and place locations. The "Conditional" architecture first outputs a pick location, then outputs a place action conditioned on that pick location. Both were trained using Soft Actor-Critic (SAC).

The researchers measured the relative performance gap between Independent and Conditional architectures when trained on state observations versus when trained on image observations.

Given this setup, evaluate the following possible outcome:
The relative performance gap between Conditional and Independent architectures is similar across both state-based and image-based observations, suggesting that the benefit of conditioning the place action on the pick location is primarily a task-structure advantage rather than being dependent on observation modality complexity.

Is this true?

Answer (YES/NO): NO